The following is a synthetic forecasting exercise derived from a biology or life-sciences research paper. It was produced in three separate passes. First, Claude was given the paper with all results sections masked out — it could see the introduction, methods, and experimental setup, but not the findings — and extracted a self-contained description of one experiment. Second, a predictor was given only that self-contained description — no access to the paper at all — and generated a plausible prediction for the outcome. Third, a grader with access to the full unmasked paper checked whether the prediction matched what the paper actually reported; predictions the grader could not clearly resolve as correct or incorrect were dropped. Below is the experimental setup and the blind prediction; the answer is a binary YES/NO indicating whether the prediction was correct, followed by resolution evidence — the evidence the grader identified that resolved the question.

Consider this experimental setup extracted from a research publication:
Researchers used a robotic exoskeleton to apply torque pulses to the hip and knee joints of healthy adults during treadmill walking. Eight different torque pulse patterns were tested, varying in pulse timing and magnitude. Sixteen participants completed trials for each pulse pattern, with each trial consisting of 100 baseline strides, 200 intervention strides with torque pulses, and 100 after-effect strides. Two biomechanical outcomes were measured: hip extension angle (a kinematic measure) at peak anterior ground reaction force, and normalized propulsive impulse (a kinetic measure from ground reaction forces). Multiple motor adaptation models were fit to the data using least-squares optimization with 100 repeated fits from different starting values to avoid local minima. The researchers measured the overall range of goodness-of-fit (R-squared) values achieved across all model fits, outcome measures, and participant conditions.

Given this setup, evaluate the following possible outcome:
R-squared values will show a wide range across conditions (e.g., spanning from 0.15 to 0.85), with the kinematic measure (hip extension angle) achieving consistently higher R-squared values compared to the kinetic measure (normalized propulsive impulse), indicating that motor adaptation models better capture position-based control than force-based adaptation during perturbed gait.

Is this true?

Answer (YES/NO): YES